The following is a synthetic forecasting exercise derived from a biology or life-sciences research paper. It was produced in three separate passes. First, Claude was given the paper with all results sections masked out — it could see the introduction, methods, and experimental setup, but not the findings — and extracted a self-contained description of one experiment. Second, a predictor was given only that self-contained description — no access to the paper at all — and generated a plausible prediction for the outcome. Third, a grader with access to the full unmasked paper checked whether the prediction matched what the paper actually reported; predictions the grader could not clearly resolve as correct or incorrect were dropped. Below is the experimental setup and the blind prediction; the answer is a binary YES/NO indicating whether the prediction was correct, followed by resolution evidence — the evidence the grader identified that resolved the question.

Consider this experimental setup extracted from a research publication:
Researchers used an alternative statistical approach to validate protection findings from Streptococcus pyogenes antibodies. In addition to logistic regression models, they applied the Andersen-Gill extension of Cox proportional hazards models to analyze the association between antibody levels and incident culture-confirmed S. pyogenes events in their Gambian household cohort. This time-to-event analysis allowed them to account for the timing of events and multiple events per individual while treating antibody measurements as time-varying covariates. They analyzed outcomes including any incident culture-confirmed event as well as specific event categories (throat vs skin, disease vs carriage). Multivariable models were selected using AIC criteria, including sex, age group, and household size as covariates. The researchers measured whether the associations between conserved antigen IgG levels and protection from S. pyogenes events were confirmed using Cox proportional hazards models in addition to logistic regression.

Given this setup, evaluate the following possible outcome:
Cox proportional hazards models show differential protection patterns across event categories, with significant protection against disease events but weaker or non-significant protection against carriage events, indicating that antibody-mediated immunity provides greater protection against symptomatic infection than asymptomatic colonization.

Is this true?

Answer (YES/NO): NO